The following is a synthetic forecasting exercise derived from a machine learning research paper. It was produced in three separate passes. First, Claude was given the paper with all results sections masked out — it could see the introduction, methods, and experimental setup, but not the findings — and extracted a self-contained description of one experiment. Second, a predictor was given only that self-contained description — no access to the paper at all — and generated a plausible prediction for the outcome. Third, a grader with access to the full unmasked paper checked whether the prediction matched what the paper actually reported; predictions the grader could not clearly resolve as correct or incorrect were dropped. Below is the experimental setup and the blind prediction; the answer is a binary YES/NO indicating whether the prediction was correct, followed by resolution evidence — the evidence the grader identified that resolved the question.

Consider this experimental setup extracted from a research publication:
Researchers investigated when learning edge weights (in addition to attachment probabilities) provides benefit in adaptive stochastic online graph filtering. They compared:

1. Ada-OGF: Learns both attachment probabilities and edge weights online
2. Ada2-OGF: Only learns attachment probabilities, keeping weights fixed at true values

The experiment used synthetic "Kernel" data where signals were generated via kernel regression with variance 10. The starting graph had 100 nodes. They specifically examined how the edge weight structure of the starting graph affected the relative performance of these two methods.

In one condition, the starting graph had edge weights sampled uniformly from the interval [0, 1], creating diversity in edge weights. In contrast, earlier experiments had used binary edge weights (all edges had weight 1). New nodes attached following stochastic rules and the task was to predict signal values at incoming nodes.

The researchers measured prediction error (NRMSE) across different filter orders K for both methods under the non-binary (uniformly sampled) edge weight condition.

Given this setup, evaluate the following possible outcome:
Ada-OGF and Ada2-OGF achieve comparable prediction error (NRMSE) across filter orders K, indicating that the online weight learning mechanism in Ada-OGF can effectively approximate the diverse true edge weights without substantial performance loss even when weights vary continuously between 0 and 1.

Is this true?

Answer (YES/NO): NO